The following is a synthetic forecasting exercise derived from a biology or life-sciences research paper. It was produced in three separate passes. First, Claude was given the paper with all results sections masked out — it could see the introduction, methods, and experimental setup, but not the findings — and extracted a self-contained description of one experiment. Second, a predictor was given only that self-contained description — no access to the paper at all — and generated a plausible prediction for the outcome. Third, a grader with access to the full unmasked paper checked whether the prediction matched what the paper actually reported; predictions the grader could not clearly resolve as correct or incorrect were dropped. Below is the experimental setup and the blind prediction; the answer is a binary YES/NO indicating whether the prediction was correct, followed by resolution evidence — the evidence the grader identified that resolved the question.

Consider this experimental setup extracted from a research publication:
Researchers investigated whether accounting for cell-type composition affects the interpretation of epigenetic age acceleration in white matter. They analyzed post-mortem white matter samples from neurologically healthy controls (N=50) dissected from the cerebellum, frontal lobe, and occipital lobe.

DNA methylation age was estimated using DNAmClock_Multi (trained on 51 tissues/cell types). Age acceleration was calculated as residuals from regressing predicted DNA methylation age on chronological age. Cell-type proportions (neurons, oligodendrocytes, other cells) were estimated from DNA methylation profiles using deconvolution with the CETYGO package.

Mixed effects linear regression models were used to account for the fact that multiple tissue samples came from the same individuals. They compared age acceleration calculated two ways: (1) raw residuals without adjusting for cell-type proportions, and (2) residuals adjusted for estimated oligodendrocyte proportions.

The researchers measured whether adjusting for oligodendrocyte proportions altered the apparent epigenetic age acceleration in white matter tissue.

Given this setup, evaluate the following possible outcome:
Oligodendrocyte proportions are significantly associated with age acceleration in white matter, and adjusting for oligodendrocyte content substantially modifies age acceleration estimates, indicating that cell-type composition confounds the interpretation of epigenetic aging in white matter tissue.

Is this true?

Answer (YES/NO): YES